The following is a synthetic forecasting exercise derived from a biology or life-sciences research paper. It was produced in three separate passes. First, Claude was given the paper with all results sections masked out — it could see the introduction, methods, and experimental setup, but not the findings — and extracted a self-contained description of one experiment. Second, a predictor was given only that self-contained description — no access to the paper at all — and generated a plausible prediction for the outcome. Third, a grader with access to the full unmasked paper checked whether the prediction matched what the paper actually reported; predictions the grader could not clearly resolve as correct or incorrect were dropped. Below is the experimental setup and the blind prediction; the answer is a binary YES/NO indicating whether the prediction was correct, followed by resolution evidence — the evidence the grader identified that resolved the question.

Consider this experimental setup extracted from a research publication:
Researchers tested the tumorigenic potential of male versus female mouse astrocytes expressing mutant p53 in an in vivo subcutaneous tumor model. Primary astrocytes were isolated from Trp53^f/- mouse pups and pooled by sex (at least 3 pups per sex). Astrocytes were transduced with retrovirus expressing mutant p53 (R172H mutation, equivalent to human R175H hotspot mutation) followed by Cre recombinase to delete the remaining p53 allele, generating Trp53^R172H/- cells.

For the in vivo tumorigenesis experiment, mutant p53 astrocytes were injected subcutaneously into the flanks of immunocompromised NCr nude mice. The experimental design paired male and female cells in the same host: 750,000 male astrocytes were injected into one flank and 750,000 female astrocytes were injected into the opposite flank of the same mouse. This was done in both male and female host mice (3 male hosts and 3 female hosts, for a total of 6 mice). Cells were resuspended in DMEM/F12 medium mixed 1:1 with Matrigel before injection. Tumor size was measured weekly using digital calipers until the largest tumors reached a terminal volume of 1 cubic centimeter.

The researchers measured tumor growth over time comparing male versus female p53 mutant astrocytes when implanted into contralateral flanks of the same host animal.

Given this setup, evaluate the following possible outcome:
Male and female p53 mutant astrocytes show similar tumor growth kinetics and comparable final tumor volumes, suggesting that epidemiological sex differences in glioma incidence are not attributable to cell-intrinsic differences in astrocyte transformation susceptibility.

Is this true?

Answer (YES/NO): NO